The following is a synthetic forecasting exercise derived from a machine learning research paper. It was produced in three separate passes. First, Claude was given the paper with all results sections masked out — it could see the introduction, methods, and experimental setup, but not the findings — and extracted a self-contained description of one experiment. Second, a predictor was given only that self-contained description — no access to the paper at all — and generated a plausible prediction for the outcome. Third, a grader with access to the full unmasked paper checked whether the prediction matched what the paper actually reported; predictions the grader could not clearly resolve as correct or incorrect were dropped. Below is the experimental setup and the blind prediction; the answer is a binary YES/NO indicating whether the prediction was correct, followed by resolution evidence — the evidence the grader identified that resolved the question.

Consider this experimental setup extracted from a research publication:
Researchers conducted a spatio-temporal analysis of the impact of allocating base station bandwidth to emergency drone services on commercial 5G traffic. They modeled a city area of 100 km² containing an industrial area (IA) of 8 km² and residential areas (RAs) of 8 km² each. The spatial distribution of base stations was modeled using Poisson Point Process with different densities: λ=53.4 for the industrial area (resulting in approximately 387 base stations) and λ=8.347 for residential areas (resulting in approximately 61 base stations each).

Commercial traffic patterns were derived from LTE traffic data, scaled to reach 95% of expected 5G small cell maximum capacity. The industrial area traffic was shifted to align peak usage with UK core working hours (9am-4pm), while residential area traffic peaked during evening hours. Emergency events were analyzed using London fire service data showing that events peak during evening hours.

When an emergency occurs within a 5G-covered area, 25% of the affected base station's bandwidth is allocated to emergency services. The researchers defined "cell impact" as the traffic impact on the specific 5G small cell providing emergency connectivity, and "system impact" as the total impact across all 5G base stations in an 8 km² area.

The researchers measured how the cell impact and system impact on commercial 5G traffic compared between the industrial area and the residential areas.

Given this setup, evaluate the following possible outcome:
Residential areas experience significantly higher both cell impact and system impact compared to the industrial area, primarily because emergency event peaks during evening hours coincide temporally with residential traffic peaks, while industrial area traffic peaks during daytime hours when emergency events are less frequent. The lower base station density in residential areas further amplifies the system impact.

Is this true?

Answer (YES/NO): YES